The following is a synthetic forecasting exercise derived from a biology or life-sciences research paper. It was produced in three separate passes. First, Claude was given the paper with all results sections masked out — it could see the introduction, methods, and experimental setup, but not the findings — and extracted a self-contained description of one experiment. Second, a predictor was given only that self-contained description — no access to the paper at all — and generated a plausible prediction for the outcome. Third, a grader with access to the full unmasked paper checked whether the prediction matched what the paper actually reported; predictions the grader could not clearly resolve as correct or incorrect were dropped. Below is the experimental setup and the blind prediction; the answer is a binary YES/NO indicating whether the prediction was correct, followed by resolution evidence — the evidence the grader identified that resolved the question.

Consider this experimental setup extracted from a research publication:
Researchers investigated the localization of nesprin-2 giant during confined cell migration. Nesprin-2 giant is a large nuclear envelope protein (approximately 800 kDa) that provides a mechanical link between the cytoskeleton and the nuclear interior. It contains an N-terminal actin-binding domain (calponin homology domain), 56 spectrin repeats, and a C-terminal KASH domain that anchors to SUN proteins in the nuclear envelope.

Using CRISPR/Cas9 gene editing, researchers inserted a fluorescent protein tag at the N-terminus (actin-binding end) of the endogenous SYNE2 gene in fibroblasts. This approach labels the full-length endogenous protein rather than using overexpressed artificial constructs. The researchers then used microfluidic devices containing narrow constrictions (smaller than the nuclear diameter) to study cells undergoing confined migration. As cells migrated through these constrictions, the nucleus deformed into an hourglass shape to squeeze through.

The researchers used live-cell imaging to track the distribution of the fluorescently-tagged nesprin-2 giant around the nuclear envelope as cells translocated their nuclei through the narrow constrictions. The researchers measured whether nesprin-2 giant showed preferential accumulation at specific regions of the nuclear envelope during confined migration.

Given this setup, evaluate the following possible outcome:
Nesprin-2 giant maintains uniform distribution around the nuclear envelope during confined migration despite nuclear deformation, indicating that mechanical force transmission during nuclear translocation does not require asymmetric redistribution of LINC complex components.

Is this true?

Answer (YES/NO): NO